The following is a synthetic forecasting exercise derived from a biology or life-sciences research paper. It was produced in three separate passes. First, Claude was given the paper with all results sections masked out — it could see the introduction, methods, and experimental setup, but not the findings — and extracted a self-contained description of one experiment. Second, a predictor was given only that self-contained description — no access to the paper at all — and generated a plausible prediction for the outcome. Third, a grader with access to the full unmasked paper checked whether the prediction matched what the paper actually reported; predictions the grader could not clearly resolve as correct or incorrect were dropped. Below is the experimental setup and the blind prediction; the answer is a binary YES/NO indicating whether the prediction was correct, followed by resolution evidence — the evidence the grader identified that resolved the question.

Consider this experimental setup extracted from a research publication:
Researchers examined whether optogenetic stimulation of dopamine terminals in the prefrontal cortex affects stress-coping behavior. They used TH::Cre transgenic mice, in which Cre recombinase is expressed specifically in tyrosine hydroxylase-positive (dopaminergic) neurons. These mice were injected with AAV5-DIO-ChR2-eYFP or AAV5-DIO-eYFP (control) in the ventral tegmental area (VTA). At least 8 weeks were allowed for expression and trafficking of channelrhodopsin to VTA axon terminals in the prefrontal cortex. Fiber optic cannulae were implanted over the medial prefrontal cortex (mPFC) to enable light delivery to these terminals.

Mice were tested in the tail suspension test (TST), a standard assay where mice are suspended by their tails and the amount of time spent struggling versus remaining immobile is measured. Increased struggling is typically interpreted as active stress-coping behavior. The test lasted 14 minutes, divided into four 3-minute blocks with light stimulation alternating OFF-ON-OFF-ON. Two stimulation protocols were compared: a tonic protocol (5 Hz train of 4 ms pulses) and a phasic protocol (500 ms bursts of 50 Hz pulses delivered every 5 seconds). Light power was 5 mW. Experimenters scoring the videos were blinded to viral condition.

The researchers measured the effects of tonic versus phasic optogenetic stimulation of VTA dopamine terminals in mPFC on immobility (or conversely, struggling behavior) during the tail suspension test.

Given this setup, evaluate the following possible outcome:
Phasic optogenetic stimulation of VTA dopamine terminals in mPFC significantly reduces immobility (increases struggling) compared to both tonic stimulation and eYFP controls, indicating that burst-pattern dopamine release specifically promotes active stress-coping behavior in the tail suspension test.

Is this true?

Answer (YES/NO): YES